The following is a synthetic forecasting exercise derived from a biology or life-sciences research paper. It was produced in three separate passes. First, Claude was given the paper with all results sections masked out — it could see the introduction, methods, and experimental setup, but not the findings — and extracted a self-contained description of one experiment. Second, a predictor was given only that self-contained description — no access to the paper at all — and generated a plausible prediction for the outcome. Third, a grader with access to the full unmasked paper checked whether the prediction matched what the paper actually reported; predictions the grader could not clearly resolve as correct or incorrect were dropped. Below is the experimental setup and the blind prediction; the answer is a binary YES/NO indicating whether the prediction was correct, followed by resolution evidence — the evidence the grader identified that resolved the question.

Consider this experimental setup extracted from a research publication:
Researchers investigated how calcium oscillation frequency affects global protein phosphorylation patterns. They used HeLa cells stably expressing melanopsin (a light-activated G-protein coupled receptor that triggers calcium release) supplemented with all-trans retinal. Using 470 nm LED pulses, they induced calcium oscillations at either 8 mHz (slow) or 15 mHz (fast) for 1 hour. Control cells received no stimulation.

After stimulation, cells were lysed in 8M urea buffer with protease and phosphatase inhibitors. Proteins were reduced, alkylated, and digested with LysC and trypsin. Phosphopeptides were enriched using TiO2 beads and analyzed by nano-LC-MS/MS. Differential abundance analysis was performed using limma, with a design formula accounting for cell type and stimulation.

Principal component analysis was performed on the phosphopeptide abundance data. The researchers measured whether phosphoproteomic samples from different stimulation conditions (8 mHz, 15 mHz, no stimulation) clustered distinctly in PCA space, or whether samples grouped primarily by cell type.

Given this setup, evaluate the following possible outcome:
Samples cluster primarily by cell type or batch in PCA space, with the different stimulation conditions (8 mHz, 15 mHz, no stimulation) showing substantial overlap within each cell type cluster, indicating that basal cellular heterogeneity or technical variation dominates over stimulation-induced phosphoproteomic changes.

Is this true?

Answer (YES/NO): NO